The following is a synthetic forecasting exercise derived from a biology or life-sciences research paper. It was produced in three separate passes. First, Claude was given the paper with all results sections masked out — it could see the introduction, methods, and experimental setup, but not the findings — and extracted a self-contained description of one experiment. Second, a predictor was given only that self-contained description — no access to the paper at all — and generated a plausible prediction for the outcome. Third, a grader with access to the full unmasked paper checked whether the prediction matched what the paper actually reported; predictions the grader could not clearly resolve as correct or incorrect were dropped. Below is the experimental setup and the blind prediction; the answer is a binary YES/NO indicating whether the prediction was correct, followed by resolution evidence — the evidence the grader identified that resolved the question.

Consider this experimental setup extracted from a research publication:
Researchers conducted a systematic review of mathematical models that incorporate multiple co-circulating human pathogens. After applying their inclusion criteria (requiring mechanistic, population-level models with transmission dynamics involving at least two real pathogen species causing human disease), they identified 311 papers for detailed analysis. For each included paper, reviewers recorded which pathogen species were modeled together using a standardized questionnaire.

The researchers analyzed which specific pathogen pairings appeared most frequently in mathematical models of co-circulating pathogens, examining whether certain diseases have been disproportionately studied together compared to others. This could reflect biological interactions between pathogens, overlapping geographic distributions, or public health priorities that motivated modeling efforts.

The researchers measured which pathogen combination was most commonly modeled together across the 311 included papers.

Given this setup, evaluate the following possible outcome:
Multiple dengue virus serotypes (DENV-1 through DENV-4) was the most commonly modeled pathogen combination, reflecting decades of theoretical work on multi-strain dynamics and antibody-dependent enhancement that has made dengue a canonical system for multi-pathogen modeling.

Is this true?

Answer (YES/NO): NO